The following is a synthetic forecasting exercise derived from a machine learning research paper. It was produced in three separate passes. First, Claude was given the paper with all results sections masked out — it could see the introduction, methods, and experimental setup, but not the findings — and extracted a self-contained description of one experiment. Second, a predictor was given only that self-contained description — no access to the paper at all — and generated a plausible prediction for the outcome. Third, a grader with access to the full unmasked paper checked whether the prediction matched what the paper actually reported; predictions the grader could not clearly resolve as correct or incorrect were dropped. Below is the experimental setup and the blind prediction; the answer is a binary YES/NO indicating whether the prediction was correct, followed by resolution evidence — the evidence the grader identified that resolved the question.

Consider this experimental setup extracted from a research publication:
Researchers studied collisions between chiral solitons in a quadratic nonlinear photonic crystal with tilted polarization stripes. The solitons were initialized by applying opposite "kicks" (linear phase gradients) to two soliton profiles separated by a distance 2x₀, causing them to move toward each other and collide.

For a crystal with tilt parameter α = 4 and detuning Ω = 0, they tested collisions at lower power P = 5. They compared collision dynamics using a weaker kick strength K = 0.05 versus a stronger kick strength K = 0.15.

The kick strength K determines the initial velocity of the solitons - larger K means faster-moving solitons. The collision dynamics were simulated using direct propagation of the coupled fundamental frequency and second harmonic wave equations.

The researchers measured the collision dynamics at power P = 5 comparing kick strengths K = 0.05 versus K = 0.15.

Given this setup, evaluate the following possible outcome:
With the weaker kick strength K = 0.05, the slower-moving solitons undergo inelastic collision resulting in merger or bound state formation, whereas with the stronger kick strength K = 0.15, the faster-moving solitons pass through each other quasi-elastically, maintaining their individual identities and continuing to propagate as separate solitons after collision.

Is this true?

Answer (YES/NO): NO